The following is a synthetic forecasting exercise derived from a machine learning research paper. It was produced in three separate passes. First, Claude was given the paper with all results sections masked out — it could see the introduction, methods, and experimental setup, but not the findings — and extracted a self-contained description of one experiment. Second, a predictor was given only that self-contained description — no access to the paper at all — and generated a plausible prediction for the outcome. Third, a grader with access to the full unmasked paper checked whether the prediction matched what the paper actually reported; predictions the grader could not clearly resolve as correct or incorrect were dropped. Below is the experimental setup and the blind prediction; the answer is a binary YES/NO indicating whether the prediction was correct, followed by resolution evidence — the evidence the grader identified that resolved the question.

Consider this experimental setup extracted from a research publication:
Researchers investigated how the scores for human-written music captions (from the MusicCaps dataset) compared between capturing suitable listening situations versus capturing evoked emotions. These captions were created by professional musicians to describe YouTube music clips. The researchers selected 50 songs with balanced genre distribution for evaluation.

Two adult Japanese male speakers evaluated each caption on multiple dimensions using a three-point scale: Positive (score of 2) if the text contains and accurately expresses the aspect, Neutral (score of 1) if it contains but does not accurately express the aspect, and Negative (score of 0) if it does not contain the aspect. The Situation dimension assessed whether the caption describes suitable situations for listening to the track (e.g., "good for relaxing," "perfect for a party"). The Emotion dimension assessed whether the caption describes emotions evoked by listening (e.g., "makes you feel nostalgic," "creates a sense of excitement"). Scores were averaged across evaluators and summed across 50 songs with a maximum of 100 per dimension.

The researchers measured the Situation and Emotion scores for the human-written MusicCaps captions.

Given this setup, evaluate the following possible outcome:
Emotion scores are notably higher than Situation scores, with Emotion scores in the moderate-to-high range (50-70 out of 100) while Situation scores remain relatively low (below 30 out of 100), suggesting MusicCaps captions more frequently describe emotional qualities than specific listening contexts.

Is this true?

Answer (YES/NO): NO